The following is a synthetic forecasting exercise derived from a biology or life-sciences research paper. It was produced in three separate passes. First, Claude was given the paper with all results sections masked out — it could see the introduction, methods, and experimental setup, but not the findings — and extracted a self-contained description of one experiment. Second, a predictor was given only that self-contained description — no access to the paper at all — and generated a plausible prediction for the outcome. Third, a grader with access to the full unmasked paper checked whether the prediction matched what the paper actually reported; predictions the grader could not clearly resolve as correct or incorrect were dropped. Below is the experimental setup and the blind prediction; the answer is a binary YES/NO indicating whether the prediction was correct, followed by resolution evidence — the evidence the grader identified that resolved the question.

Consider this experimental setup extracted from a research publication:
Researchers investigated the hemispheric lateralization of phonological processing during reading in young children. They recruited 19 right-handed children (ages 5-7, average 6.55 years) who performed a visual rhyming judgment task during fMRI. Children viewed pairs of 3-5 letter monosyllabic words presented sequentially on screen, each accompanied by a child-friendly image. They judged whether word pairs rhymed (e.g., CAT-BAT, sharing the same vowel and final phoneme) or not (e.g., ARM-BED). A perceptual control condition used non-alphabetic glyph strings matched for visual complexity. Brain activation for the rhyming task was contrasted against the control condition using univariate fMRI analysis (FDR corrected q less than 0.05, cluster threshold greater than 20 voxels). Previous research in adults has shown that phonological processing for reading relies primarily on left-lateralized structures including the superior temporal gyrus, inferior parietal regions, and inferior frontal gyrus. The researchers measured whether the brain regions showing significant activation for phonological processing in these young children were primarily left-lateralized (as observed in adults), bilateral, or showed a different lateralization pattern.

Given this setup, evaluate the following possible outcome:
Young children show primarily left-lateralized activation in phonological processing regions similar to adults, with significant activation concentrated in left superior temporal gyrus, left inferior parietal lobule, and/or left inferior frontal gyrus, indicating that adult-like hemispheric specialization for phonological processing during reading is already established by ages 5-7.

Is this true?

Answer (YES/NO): NO